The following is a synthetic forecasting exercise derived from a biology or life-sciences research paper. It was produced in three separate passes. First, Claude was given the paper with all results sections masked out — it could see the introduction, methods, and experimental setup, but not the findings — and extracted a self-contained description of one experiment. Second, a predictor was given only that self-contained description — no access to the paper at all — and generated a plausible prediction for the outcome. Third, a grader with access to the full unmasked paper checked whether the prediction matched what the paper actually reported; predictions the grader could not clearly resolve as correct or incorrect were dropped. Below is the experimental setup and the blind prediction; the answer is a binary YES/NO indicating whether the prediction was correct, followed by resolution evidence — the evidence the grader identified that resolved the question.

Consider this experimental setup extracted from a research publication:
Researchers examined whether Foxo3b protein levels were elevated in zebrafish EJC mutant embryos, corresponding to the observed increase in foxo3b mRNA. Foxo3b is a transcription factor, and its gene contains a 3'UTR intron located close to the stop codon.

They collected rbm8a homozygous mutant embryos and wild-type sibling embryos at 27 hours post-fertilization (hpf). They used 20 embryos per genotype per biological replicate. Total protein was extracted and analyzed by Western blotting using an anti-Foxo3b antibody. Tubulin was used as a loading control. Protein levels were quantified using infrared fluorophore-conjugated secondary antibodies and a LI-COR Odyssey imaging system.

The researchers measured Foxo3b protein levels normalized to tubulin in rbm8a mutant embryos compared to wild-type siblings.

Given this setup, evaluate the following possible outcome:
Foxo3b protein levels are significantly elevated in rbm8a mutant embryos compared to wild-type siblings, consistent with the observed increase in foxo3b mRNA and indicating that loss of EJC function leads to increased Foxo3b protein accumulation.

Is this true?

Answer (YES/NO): YES